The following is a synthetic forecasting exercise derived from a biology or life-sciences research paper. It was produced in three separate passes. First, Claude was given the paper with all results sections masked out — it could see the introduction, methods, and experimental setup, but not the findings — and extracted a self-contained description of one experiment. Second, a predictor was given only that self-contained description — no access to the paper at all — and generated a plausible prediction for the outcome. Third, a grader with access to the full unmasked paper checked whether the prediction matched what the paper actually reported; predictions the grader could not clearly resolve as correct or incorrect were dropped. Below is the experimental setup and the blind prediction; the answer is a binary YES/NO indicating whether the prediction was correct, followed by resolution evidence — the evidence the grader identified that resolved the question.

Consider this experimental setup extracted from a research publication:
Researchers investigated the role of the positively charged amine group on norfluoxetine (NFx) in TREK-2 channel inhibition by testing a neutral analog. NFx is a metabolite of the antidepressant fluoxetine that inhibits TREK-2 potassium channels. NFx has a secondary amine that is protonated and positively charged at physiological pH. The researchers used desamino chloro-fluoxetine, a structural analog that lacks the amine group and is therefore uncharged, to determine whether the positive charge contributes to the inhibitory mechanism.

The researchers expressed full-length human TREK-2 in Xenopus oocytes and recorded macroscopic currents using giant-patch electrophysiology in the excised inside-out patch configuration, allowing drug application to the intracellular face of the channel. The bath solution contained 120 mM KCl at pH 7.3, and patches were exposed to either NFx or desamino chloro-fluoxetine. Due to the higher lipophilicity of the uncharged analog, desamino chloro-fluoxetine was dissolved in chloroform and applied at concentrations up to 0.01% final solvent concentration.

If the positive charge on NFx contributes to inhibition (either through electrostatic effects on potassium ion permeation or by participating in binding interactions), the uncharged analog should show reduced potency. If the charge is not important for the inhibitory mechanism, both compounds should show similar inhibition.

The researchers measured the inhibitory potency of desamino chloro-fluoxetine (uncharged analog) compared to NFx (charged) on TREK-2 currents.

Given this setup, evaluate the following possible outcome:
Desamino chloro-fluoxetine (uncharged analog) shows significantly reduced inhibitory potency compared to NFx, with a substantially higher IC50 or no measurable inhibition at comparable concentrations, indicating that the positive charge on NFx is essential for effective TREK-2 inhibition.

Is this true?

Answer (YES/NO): NO